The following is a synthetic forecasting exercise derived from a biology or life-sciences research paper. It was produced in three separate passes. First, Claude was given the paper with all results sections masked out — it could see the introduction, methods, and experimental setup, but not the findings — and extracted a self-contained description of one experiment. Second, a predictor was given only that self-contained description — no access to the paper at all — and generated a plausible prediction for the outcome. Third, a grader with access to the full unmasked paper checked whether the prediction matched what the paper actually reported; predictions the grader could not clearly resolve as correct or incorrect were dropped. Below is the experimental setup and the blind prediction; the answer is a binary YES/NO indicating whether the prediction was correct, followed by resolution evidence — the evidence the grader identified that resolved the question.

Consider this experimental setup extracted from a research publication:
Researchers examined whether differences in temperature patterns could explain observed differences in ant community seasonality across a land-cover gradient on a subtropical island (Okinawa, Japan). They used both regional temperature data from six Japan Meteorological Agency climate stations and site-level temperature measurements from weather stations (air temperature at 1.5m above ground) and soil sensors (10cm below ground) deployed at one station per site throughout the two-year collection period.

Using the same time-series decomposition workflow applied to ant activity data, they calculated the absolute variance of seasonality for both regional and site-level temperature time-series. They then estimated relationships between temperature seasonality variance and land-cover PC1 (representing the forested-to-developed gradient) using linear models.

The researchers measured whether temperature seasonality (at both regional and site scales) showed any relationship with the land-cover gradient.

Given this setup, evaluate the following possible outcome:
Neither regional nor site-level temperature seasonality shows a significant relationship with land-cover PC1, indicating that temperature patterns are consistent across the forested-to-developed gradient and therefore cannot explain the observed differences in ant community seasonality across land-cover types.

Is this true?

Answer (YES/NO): YES